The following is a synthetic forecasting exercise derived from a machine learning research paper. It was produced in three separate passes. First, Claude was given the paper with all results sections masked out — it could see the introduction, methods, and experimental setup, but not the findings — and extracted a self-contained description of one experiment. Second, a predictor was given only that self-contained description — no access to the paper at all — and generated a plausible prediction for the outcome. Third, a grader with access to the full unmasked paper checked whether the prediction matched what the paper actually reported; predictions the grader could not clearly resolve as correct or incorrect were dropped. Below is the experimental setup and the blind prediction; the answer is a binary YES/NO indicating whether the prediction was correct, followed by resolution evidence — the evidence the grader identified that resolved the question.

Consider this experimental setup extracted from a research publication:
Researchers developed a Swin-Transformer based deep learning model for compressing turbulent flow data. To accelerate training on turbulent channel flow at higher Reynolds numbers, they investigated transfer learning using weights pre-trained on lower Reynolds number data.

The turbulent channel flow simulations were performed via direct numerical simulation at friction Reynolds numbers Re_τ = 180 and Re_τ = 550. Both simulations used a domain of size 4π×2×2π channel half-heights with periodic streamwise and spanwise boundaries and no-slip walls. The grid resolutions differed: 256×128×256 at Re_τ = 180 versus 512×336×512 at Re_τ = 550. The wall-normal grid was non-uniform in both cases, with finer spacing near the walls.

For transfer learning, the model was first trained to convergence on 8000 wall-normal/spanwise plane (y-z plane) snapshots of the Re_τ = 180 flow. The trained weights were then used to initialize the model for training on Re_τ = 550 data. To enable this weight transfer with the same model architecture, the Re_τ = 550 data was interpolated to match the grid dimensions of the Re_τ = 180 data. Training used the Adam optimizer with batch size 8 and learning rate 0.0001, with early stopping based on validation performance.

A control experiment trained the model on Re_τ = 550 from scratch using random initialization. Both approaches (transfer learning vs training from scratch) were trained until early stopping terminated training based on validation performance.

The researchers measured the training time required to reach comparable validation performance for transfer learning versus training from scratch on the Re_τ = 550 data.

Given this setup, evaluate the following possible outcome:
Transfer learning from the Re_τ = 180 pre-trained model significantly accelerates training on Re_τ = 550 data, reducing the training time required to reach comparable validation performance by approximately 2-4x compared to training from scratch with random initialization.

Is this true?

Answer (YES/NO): YES